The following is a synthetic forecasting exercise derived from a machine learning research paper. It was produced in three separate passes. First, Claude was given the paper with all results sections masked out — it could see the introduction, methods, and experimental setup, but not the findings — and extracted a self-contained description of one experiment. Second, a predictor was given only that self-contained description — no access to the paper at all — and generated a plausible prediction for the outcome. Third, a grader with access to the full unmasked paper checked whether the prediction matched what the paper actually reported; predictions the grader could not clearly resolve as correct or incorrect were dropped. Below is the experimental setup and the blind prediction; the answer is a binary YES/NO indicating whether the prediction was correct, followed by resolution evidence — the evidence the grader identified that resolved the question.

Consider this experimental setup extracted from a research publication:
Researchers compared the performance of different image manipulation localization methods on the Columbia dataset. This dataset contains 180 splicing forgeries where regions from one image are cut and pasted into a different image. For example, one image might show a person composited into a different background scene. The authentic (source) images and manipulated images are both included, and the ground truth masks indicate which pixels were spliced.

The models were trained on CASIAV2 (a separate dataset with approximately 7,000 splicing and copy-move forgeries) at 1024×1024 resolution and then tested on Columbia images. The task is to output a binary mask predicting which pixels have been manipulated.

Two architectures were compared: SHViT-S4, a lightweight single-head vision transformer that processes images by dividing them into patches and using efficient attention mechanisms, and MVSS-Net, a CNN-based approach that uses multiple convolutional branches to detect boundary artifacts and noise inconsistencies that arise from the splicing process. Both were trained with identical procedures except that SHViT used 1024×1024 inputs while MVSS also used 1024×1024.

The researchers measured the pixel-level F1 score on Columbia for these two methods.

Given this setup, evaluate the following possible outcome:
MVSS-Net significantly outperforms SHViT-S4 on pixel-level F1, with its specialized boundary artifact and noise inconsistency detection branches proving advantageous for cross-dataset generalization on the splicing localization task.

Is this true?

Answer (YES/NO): NO